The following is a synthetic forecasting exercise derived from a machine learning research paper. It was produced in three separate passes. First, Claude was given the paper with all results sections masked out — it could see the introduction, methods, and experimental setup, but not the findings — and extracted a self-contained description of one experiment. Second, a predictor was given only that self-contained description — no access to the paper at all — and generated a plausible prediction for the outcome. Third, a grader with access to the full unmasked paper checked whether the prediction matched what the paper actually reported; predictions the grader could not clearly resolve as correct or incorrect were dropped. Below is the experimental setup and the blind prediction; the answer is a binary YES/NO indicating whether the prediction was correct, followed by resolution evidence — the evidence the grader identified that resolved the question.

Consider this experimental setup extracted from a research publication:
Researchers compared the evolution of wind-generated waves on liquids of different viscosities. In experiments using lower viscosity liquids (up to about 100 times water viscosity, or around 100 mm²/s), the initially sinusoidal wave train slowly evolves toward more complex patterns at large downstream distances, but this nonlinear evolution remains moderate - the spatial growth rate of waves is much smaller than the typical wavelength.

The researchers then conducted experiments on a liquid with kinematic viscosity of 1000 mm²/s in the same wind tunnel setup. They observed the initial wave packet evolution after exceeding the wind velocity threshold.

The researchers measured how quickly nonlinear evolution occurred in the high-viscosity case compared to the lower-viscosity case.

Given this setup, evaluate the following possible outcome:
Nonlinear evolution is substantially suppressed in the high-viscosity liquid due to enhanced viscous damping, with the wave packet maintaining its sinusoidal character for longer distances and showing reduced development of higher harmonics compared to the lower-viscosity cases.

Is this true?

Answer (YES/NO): NO